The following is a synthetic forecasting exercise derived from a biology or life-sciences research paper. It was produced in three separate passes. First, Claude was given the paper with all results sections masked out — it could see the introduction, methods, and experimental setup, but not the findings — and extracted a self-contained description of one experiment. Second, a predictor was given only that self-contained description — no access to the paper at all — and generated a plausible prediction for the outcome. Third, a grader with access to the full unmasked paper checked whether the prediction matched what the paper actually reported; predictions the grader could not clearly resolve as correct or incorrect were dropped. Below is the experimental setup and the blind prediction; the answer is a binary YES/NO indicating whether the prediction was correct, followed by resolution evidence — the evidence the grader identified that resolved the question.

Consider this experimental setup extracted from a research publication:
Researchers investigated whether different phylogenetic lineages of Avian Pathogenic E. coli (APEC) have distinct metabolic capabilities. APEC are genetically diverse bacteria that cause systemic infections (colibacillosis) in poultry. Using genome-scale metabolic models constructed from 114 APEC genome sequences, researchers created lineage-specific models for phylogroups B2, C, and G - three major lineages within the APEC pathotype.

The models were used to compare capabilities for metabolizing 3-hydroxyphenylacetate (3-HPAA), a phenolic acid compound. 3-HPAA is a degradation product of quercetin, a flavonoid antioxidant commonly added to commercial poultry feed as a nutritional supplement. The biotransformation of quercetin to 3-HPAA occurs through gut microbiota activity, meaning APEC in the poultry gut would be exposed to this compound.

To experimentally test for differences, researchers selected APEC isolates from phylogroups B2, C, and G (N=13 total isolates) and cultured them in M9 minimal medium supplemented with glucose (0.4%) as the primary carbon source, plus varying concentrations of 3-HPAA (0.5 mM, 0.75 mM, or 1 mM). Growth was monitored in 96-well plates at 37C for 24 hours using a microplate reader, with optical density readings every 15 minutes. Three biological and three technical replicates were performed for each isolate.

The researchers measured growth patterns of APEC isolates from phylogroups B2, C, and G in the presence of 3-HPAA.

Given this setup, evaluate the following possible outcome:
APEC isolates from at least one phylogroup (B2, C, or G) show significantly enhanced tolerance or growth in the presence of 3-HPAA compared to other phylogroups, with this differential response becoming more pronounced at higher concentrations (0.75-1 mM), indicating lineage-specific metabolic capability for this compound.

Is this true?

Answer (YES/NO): YES